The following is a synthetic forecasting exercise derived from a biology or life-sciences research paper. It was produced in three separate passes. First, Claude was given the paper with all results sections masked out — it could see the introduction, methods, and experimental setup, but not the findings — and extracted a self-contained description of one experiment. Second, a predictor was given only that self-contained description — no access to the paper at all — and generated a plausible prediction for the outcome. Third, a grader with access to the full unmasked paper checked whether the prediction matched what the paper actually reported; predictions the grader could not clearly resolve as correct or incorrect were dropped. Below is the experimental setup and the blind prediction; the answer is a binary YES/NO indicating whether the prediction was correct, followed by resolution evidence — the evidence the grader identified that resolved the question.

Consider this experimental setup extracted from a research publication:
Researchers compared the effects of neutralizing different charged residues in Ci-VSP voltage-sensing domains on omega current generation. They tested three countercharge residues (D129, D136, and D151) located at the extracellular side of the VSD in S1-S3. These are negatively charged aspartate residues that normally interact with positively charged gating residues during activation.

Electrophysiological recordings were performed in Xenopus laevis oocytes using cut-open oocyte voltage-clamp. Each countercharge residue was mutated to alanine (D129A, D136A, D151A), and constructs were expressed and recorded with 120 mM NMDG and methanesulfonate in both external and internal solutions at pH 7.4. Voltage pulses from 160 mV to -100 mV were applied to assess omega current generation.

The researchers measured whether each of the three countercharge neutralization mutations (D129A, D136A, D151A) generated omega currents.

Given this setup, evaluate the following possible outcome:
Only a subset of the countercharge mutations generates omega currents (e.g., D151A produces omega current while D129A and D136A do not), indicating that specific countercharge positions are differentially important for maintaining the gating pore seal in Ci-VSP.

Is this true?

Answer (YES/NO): NO